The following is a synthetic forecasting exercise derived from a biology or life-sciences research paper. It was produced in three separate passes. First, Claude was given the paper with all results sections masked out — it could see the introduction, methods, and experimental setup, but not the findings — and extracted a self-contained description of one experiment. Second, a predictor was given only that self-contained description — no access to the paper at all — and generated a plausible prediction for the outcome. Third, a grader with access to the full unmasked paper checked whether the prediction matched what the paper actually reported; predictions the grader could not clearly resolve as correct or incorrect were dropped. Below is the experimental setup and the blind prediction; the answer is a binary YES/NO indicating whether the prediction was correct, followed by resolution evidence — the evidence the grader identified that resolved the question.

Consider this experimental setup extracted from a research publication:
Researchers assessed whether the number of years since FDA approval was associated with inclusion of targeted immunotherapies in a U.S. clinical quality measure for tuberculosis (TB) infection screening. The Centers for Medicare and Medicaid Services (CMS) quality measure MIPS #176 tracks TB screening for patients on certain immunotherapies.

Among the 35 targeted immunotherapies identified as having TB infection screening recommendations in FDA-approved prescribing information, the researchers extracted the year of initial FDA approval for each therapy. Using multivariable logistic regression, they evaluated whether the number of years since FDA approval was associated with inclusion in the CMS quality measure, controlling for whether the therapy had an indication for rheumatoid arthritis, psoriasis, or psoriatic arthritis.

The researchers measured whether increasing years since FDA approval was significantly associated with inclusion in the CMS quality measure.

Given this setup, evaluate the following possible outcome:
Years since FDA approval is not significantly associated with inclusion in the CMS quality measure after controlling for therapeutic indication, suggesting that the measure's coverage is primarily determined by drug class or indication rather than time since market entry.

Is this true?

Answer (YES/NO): NO